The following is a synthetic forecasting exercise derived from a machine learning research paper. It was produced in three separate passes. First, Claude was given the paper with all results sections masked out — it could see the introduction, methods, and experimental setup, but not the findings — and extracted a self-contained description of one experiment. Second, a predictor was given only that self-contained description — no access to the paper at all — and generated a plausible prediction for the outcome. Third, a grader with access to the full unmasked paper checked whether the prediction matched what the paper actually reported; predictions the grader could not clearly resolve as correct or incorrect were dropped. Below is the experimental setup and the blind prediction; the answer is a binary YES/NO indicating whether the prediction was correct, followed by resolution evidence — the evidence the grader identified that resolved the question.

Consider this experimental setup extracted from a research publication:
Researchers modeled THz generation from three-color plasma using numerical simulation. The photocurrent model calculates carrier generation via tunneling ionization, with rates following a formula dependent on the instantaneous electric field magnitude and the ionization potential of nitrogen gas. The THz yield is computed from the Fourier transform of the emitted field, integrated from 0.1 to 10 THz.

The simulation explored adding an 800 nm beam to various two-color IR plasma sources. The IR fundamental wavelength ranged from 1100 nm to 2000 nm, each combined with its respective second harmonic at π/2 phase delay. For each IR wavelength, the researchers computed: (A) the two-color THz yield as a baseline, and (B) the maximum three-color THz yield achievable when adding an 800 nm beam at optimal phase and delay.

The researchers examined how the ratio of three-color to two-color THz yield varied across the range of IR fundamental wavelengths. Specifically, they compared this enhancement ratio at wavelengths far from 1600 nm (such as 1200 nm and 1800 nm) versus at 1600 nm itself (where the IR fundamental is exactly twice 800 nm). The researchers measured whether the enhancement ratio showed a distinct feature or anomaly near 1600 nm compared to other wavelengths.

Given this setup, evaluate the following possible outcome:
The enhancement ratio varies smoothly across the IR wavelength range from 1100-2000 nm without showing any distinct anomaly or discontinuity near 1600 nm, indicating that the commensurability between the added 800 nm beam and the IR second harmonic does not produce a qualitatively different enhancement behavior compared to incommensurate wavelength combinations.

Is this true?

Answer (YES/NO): NO